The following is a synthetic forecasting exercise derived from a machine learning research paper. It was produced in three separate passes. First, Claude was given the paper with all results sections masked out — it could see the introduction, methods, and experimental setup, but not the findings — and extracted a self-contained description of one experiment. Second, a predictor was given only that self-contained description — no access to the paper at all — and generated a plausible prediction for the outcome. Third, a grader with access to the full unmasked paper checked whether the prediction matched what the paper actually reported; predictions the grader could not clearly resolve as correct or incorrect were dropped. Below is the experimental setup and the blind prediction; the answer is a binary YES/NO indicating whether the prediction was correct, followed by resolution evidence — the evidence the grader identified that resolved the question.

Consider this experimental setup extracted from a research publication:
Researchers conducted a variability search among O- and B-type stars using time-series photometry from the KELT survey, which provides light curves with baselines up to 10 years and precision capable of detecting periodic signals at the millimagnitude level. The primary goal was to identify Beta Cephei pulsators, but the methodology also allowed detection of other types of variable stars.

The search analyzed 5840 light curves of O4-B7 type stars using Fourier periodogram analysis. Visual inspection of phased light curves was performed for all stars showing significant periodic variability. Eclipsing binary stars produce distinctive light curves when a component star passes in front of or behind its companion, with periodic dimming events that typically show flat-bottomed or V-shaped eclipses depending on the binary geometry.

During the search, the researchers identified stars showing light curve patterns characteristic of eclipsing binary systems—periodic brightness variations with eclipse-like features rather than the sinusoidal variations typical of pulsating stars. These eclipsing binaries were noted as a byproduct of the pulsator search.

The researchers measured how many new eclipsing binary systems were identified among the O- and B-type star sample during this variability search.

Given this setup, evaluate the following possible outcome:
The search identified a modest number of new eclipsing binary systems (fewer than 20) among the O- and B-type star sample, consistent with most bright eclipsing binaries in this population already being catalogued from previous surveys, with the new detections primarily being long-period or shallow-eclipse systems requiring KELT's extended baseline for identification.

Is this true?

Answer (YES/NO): NO